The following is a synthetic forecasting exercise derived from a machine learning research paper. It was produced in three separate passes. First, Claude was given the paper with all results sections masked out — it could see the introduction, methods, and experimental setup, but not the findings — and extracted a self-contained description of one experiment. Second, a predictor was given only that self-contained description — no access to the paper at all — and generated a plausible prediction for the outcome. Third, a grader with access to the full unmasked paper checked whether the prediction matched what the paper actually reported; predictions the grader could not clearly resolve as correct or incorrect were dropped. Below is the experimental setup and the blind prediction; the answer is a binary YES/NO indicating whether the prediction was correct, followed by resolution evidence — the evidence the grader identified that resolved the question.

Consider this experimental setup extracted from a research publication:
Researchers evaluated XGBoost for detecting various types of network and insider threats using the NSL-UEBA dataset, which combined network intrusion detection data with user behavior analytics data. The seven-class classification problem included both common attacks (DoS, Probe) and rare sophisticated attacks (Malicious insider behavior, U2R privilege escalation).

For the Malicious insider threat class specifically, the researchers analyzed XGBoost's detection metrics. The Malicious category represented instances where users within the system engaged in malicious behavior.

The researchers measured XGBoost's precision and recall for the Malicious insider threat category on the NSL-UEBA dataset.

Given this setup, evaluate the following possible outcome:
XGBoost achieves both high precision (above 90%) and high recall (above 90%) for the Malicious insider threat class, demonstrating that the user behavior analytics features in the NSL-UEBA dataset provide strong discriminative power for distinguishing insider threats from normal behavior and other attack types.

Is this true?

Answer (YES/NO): NO